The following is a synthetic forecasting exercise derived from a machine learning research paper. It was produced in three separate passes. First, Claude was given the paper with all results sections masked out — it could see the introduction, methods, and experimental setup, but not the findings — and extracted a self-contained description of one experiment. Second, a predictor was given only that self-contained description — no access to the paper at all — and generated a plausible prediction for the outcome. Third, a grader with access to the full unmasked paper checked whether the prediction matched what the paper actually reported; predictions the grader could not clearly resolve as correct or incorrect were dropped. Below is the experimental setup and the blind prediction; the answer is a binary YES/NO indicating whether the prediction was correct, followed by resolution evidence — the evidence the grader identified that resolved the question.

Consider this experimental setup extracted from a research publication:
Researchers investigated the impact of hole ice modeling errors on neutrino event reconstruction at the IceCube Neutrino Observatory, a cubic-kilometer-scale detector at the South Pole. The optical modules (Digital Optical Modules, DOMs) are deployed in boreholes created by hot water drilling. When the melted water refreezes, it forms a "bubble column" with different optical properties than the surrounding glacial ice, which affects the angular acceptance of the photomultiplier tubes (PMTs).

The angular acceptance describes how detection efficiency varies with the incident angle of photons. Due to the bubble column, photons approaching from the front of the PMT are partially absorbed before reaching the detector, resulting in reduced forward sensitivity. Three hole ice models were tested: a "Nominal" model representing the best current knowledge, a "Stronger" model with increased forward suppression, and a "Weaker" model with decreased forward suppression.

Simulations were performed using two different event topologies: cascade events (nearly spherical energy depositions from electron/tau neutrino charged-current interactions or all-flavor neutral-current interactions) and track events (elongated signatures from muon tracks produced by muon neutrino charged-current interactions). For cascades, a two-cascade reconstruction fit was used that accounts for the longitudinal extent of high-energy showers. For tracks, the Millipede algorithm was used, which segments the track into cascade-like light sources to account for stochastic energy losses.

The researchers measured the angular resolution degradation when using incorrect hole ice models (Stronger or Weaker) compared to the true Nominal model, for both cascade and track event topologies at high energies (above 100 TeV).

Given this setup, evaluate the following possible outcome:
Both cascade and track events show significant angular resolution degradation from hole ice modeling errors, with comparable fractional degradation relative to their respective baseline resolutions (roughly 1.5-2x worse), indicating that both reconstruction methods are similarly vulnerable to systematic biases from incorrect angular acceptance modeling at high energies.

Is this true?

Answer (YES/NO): NO